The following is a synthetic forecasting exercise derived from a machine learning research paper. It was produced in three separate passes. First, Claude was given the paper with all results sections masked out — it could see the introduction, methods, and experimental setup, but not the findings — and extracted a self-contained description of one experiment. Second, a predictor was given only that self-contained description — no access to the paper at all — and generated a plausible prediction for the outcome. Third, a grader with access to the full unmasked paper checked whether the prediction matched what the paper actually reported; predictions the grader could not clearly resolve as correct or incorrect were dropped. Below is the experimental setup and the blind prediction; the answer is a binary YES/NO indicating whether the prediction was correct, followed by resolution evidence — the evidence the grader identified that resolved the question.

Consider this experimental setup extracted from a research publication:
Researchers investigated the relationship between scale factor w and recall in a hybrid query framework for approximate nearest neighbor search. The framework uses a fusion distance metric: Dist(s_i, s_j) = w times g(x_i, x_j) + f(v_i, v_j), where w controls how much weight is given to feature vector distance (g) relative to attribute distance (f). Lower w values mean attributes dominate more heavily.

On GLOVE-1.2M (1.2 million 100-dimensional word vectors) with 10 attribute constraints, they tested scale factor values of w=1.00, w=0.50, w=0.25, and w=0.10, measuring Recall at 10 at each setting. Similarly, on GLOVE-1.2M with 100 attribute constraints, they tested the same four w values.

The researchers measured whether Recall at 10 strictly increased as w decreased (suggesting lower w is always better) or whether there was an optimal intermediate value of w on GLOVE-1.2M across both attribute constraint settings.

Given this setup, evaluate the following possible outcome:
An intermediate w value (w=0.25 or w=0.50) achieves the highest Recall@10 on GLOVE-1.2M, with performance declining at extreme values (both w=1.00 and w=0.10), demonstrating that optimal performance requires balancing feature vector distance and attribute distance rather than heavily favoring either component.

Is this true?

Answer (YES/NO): NO